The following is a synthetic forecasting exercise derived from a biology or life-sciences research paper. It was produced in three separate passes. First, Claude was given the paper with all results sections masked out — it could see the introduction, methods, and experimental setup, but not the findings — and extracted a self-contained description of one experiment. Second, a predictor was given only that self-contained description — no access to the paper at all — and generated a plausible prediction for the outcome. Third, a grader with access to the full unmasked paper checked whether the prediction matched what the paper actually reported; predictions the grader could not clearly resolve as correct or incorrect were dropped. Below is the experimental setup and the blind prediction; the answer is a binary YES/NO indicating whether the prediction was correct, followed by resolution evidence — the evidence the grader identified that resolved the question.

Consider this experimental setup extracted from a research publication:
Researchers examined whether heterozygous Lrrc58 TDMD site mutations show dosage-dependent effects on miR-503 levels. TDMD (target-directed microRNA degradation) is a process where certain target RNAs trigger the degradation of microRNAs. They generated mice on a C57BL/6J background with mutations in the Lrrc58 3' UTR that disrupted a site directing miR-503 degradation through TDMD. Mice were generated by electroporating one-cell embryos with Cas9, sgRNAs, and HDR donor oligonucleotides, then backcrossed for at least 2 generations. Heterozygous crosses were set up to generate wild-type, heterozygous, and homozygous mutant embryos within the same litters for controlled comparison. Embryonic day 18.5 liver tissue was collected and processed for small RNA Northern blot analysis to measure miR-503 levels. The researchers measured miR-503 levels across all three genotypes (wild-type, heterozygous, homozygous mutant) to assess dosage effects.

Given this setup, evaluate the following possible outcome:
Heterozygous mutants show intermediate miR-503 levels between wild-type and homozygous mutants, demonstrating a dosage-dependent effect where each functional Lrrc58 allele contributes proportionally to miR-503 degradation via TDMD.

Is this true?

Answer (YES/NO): YES